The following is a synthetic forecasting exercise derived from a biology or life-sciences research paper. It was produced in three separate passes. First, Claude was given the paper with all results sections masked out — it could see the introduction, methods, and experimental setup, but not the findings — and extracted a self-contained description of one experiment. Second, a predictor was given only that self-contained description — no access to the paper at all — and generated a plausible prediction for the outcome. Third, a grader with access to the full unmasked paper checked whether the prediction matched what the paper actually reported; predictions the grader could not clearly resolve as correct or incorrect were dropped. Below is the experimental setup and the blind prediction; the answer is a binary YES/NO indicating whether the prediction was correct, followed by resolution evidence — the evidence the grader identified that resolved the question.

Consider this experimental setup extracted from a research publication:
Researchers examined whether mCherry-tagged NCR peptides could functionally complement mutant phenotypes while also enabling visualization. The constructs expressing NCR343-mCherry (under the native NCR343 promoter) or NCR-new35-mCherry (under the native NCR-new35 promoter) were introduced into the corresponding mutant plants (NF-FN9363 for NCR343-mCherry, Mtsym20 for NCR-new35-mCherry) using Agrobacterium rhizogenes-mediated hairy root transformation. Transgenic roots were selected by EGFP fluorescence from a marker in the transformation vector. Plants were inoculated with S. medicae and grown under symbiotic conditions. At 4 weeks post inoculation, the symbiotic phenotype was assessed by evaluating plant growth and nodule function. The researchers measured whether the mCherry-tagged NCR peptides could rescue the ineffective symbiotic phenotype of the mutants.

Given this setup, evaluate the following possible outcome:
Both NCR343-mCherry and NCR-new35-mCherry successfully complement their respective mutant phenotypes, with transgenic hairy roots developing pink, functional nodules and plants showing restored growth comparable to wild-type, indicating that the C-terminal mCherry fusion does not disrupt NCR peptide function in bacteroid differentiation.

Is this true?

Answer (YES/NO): YES